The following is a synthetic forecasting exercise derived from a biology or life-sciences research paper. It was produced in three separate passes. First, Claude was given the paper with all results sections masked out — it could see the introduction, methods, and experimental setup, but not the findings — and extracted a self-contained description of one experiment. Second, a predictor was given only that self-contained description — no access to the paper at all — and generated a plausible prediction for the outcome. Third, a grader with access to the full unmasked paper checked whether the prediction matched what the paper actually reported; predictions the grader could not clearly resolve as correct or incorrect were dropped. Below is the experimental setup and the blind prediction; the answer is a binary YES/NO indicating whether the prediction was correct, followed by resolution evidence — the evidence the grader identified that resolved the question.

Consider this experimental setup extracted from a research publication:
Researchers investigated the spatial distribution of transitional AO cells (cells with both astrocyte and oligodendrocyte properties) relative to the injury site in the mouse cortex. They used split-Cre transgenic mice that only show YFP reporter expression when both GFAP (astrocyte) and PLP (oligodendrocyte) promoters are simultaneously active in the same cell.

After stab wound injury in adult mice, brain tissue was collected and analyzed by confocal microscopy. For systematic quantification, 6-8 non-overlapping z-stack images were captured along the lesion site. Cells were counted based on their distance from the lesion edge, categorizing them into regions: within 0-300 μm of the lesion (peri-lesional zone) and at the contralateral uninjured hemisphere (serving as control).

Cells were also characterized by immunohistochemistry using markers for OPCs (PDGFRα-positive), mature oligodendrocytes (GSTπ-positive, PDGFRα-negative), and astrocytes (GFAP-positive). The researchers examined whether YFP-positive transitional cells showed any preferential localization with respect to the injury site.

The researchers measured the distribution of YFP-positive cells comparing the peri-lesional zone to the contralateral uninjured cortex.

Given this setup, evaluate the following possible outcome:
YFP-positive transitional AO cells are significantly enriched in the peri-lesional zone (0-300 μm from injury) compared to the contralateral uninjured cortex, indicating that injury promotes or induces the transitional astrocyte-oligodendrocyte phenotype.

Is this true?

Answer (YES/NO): YES